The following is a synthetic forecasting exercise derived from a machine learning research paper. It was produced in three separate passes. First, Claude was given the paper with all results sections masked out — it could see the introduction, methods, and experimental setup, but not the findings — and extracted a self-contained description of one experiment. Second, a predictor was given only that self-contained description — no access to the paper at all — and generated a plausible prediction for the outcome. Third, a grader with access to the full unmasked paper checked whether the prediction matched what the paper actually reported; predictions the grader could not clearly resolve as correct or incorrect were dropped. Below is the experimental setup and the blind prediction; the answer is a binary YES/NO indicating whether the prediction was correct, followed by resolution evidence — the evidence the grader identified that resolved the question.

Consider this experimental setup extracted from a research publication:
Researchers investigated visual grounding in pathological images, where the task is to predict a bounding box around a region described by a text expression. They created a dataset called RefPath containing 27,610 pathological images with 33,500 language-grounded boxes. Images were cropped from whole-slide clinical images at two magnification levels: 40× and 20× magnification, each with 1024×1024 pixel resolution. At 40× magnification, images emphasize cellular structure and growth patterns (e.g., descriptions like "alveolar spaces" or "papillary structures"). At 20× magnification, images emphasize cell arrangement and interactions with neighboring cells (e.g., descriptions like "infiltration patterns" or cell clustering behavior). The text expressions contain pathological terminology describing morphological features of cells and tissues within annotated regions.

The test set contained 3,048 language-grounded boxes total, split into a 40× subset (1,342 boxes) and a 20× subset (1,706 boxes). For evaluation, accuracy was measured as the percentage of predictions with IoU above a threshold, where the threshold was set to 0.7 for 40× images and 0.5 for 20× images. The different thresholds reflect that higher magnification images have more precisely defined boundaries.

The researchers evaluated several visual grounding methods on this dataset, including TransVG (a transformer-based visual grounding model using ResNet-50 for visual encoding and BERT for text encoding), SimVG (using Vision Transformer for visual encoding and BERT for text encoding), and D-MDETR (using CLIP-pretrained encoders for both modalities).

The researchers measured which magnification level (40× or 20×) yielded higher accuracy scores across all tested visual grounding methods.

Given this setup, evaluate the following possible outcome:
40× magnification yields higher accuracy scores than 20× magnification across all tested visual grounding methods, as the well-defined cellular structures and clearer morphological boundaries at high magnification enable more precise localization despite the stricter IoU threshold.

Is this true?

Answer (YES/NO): YES